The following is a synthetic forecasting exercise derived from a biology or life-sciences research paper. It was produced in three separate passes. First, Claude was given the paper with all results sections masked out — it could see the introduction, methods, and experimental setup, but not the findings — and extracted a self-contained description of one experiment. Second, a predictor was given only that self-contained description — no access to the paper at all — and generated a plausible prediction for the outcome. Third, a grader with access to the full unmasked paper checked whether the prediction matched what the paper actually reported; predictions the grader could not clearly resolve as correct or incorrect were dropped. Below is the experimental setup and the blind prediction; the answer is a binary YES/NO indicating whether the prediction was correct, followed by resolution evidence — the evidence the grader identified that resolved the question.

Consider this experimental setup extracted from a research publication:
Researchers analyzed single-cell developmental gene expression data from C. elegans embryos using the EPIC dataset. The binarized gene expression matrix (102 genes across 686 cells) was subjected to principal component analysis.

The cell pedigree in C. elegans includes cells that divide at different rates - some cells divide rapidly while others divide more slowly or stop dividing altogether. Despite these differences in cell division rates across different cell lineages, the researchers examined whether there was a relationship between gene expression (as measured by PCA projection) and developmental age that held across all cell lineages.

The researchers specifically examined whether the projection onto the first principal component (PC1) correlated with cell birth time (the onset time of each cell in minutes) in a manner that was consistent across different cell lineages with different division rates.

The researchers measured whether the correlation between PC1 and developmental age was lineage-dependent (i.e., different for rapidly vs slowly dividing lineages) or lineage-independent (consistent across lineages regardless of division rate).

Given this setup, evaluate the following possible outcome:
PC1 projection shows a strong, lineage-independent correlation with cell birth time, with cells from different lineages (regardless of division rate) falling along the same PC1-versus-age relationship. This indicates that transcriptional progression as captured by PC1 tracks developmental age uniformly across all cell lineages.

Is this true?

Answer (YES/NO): YES